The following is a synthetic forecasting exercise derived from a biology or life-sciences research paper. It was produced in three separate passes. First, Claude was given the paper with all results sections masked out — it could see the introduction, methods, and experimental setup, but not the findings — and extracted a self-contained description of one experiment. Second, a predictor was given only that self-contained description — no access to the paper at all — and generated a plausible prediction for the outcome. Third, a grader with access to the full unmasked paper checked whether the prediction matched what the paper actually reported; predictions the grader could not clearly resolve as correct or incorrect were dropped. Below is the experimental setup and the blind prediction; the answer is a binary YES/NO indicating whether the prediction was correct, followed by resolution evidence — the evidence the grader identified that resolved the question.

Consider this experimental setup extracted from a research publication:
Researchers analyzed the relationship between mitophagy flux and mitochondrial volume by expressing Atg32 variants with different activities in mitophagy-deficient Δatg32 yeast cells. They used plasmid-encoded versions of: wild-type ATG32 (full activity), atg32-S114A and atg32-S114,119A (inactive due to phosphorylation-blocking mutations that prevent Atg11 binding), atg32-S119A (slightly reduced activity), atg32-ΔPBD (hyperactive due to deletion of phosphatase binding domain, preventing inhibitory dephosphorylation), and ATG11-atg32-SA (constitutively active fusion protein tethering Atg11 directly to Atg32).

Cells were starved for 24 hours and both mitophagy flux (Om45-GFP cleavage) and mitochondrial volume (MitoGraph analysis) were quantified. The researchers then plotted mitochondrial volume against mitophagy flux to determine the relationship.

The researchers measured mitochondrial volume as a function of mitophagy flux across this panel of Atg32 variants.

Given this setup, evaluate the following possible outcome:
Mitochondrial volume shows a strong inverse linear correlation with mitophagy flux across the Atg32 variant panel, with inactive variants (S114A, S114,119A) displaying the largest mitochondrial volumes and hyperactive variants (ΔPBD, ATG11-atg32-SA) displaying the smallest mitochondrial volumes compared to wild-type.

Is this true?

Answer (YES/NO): NO